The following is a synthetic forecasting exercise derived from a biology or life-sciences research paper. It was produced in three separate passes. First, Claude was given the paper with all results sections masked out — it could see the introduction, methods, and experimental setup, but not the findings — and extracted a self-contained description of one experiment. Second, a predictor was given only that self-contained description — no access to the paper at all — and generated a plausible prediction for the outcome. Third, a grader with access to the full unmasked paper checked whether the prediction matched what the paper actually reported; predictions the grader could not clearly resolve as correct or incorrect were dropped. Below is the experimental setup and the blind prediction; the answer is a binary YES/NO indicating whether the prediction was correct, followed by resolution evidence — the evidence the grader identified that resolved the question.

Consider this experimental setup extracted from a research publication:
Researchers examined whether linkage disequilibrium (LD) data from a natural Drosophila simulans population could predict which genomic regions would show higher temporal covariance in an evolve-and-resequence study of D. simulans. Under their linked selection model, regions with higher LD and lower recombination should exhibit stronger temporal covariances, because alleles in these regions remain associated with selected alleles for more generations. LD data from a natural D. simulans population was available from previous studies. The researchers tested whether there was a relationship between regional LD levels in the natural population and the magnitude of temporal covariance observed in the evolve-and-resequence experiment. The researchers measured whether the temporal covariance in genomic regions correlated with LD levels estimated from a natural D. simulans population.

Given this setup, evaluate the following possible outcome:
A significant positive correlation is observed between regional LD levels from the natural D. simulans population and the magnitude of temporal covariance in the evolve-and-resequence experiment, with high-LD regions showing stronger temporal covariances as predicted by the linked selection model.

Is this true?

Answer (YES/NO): NO